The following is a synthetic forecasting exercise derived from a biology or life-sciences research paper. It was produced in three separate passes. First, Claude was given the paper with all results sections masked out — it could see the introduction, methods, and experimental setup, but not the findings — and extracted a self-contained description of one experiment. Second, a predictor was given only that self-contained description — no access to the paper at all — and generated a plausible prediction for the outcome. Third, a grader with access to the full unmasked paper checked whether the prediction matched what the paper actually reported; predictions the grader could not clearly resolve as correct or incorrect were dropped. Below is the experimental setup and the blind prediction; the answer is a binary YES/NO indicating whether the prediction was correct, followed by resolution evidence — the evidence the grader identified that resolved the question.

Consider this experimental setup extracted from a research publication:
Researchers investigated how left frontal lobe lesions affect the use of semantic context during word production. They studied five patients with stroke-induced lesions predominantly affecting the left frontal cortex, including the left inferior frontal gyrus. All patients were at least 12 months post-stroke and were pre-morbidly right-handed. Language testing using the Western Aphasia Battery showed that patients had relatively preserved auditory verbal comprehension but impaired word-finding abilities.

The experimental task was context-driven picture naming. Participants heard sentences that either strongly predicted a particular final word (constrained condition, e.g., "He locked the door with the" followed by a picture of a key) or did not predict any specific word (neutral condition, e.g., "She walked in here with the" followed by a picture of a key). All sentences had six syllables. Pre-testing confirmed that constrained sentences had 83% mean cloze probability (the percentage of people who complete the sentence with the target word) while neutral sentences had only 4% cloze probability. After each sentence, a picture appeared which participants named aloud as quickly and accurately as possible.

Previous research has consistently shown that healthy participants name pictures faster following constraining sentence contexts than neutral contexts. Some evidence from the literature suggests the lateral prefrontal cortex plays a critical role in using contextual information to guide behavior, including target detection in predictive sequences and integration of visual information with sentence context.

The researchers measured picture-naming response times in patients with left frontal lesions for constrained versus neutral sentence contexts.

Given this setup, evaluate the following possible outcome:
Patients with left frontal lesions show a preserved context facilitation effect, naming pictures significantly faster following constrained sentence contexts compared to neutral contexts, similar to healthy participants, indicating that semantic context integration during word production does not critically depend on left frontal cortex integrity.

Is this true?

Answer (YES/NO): YES